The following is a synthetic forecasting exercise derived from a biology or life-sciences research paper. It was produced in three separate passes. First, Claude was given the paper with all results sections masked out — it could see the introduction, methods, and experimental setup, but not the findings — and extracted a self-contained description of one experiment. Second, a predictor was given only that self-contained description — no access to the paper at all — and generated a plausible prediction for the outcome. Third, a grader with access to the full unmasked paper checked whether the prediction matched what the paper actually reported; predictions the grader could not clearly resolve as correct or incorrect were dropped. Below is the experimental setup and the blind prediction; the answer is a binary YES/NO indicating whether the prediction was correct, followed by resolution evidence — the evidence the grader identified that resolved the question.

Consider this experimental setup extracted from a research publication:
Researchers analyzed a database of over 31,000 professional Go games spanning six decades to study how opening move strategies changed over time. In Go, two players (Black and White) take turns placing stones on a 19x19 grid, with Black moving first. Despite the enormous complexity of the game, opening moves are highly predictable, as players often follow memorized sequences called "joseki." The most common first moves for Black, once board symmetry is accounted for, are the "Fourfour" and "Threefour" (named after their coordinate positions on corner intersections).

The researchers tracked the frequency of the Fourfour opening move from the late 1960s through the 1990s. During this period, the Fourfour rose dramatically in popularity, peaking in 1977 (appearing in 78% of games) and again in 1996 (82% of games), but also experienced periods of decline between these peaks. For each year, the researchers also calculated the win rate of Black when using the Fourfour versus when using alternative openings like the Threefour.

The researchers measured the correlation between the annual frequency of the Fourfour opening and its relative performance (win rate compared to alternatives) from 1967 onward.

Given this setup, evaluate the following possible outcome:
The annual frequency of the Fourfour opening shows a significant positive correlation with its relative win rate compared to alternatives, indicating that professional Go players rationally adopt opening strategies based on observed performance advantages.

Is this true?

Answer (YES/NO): YES